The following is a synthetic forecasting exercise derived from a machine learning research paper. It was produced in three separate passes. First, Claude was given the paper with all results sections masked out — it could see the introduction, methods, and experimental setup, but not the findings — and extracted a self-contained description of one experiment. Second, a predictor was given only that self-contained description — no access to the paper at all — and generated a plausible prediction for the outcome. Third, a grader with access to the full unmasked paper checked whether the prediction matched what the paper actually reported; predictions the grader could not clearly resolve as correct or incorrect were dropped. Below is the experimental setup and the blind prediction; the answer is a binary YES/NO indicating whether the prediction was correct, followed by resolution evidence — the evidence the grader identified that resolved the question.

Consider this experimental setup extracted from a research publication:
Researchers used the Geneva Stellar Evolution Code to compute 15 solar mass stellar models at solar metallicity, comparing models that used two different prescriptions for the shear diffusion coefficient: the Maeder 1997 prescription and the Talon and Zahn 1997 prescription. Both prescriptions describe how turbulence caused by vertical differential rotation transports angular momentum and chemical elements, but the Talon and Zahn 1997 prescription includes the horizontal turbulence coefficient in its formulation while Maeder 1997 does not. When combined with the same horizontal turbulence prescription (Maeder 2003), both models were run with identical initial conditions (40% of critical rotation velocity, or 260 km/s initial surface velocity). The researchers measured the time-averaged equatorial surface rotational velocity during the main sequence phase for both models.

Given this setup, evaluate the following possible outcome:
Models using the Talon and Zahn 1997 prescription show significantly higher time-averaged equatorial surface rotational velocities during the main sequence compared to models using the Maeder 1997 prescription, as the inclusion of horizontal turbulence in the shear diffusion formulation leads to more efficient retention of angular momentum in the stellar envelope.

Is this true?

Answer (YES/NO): NO